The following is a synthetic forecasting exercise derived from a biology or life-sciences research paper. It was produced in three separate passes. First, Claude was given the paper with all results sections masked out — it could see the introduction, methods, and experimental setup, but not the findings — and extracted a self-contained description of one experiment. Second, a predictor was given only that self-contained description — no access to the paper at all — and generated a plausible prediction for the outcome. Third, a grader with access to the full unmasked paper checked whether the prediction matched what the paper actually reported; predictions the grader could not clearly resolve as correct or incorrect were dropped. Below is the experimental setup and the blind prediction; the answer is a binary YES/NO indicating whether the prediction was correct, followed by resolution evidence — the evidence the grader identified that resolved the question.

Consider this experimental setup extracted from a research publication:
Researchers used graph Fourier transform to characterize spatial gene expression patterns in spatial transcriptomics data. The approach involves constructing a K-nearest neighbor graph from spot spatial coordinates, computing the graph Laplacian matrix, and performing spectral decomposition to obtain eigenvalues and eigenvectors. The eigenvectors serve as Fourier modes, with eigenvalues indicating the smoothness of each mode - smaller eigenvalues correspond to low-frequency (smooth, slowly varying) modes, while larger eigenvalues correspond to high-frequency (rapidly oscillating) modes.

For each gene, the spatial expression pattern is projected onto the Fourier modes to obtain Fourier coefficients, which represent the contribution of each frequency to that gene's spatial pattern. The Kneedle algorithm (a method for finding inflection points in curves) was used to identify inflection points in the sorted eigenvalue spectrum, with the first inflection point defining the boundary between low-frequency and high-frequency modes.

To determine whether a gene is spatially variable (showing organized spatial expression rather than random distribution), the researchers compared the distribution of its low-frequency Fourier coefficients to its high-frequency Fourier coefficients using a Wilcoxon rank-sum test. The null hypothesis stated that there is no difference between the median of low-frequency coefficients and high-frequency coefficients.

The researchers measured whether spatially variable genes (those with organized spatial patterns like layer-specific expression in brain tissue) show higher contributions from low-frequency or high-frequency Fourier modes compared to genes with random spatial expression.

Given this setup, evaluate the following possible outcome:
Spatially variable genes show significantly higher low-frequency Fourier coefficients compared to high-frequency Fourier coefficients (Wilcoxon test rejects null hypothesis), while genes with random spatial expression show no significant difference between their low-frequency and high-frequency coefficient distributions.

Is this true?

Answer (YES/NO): YES